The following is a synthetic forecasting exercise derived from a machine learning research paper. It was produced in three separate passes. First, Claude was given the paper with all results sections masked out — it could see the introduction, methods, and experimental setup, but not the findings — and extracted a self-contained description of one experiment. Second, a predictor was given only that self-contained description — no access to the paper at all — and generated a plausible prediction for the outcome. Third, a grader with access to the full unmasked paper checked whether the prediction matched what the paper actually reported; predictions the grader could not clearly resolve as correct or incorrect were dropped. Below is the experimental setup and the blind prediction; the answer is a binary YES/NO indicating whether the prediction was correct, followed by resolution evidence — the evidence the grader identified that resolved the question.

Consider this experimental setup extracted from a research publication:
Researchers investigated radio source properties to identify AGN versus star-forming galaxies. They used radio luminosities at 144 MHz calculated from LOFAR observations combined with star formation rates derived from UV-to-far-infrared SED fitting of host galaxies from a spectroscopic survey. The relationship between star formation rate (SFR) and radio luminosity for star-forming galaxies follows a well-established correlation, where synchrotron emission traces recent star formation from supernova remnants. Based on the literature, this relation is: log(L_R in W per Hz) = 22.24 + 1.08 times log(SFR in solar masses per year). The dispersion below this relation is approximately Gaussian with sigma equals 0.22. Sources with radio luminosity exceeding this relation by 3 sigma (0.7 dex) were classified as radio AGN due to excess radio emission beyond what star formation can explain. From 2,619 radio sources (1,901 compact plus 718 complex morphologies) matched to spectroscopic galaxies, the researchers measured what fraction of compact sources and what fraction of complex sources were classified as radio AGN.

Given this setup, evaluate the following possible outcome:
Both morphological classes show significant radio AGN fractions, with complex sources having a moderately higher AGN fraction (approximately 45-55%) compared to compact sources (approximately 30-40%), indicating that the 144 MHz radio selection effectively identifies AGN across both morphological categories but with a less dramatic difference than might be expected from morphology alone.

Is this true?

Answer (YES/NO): NO